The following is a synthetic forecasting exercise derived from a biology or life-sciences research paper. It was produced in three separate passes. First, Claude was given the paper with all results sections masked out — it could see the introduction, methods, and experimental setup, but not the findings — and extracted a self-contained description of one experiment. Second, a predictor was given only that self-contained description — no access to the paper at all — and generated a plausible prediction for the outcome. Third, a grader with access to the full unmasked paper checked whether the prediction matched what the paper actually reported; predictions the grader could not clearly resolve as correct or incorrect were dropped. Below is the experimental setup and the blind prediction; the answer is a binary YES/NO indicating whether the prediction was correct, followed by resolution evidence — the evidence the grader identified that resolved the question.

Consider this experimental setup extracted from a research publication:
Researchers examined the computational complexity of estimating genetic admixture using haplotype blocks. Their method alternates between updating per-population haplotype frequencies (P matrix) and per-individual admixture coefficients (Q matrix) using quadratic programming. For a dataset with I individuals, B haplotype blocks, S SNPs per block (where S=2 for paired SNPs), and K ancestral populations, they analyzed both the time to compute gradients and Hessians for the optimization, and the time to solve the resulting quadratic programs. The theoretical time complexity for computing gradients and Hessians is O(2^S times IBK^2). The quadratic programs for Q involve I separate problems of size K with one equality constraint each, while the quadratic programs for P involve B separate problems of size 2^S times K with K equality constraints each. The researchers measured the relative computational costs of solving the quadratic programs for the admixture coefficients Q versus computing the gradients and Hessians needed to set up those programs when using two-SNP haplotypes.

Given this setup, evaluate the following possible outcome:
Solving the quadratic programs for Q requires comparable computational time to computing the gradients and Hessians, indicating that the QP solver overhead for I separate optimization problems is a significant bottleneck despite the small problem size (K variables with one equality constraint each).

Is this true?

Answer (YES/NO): NO